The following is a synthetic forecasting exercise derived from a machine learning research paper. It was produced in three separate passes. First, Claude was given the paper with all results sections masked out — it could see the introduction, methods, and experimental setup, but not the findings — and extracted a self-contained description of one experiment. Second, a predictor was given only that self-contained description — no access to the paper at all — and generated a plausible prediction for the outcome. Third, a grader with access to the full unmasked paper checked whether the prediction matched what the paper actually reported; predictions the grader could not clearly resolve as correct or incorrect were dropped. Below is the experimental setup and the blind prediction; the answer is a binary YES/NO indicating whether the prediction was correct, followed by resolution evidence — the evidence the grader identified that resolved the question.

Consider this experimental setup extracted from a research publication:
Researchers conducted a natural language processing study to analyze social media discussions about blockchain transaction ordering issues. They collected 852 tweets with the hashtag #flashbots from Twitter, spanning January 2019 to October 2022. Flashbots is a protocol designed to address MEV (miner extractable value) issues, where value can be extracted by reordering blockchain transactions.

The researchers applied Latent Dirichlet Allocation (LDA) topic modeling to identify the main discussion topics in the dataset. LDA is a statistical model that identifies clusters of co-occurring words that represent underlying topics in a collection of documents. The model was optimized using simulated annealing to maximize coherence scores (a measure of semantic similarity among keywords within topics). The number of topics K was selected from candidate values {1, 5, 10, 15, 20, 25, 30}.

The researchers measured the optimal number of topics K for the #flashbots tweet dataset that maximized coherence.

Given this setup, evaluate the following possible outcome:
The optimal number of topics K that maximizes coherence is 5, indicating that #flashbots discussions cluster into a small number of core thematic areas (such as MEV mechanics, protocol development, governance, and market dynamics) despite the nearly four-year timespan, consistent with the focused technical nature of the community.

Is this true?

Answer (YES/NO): NO